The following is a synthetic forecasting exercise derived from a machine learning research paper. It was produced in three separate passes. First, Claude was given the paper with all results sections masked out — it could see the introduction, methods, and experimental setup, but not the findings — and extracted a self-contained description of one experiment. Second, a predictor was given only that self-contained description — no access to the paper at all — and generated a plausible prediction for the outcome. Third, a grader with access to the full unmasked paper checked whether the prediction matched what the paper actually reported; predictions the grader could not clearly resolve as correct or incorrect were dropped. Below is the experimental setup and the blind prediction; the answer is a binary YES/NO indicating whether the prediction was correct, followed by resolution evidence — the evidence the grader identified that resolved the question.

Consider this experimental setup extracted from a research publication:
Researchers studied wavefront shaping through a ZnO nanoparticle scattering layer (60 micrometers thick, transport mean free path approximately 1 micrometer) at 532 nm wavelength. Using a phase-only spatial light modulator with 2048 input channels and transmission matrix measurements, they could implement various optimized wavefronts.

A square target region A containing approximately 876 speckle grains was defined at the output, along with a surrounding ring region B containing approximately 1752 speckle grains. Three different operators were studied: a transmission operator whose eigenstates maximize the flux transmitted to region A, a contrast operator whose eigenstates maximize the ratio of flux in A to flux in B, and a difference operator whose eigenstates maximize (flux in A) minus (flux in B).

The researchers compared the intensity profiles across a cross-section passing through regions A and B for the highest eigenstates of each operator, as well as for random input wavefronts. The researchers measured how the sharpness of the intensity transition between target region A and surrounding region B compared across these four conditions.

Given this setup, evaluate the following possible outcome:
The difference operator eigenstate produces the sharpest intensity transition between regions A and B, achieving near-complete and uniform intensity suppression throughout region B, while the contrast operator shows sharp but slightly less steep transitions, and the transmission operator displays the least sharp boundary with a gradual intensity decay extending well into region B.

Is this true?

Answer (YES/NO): NO